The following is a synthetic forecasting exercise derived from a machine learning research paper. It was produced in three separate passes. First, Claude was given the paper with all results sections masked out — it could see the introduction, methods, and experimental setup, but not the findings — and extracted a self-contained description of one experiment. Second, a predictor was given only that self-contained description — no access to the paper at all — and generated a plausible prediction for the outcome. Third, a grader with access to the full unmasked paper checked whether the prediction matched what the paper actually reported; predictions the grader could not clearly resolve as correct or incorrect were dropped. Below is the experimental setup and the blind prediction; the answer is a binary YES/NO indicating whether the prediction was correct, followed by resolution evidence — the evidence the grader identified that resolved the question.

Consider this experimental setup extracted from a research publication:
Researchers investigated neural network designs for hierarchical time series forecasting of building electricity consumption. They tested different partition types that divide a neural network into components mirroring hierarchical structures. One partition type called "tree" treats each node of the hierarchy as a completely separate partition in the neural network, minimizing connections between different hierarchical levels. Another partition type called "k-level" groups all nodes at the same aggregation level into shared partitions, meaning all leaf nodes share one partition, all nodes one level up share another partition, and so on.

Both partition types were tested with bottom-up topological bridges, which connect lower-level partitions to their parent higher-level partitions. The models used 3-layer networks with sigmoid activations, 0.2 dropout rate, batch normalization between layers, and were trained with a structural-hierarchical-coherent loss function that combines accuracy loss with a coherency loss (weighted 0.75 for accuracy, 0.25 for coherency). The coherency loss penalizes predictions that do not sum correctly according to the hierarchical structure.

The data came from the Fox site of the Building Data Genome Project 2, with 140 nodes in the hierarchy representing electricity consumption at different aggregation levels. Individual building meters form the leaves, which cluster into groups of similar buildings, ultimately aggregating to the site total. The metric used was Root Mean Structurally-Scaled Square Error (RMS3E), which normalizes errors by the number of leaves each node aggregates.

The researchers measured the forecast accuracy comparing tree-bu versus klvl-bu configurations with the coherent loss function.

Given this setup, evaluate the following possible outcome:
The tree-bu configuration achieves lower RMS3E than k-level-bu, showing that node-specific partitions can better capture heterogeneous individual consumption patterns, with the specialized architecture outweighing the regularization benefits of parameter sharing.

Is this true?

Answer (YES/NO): YES